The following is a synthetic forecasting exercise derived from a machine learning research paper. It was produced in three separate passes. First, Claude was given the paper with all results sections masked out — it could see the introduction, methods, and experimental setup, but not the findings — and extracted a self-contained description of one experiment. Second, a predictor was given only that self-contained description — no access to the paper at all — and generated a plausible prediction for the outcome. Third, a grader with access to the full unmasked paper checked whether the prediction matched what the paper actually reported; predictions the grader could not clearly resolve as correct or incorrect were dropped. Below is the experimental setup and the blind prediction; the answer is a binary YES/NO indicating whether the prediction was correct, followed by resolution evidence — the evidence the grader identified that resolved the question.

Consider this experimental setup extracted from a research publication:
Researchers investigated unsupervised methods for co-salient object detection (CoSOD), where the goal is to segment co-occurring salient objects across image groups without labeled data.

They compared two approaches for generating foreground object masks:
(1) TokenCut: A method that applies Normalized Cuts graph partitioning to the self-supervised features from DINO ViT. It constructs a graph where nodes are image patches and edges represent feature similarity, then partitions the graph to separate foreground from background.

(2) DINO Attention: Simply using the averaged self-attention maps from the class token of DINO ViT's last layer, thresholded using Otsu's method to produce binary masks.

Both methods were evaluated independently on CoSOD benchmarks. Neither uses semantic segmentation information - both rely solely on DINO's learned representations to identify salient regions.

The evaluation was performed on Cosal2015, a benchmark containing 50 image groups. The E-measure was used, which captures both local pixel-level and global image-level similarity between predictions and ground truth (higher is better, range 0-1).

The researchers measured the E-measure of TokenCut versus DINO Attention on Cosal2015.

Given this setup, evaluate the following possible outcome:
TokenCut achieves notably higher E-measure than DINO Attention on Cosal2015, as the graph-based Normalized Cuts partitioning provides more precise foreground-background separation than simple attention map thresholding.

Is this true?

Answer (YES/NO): YES